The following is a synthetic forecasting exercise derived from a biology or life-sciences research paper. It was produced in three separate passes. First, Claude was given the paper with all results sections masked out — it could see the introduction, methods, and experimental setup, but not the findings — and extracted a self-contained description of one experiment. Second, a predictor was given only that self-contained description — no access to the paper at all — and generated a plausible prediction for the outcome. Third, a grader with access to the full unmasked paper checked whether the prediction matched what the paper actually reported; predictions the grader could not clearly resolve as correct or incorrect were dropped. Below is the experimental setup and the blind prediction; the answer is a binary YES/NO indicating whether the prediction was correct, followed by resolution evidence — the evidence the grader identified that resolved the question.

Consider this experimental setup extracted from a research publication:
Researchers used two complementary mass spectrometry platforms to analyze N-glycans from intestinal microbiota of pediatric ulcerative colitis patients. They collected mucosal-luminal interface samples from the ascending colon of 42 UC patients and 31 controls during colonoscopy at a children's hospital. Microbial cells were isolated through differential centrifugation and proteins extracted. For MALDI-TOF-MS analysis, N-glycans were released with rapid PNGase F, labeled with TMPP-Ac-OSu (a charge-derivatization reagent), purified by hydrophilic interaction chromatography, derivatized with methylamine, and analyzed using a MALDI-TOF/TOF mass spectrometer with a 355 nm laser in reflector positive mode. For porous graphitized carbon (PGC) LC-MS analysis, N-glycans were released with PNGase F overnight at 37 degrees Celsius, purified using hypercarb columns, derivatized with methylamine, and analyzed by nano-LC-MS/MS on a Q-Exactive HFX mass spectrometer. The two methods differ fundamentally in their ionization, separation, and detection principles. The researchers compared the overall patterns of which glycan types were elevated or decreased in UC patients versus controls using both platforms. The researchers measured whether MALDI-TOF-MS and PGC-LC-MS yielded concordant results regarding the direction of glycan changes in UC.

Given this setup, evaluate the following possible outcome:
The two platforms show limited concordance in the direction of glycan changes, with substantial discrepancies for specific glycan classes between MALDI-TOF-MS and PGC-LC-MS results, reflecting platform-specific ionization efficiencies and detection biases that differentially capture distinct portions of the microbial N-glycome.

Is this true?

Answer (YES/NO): NO